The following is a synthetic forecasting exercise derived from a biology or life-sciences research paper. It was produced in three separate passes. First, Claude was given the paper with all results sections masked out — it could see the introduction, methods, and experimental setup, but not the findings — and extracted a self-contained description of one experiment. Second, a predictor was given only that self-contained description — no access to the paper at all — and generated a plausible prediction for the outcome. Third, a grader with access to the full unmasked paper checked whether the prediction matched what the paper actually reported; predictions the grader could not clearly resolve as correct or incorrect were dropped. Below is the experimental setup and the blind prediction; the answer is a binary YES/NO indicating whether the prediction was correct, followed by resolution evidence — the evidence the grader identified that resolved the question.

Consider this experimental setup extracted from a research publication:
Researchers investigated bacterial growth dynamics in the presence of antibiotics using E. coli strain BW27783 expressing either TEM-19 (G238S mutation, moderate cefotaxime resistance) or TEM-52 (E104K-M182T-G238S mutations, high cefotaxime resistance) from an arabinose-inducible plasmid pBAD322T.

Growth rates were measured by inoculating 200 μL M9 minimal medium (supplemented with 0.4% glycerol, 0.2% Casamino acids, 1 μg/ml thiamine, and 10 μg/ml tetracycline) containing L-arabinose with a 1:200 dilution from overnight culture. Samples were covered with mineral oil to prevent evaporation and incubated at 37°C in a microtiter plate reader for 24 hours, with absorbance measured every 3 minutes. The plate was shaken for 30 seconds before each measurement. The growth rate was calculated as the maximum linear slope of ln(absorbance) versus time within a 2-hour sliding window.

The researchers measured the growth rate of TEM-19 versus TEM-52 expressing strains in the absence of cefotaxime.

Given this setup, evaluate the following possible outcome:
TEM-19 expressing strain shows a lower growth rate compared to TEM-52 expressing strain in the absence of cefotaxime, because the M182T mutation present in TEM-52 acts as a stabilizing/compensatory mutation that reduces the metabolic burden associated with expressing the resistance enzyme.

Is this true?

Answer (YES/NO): NO